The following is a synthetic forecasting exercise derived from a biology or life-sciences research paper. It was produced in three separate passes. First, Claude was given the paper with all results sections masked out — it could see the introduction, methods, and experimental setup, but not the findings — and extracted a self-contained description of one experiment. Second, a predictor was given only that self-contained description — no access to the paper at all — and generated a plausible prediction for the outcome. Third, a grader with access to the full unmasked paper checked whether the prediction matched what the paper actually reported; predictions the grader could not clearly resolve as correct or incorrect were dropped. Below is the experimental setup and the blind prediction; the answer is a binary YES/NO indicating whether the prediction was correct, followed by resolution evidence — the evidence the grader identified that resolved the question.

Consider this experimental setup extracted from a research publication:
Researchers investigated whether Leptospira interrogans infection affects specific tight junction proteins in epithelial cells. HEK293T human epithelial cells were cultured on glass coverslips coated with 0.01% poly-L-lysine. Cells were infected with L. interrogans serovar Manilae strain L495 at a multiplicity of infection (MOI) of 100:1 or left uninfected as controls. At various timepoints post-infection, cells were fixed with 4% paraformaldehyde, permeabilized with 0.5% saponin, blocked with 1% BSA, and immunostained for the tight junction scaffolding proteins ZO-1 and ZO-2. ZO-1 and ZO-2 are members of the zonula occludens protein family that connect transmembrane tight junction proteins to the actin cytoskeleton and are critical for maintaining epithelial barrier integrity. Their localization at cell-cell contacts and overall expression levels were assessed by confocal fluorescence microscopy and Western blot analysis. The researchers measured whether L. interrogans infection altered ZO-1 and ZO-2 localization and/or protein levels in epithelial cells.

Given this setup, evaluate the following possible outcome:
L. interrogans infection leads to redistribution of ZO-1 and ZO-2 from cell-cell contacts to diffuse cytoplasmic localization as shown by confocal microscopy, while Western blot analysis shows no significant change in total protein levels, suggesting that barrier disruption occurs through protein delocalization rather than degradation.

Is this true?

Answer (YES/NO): NO